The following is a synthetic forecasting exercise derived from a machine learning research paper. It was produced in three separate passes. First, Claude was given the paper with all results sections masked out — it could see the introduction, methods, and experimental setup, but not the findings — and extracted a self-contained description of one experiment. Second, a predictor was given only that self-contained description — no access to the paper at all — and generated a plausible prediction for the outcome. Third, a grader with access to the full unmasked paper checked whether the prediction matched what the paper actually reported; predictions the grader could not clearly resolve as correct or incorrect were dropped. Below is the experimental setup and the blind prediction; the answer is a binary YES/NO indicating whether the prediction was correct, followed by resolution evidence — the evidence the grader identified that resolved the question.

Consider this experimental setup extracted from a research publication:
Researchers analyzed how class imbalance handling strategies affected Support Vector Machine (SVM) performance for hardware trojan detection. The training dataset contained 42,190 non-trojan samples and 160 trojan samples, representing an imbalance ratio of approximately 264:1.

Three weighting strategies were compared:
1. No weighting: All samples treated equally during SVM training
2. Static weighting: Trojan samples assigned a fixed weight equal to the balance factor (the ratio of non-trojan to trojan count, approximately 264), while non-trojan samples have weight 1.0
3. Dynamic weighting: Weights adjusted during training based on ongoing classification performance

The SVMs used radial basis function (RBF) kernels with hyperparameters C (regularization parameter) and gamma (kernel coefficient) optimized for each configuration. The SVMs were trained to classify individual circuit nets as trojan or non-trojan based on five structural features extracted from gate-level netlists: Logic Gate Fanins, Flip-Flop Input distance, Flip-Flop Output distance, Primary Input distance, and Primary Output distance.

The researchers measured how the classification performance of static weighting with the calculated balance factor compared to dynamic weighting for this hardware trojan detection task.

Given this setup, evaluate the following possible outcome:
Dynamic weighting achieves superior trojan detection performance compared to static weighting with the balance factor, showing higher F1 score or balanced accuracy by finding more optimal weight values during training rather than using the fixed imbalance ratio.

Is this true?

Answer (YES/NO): NO